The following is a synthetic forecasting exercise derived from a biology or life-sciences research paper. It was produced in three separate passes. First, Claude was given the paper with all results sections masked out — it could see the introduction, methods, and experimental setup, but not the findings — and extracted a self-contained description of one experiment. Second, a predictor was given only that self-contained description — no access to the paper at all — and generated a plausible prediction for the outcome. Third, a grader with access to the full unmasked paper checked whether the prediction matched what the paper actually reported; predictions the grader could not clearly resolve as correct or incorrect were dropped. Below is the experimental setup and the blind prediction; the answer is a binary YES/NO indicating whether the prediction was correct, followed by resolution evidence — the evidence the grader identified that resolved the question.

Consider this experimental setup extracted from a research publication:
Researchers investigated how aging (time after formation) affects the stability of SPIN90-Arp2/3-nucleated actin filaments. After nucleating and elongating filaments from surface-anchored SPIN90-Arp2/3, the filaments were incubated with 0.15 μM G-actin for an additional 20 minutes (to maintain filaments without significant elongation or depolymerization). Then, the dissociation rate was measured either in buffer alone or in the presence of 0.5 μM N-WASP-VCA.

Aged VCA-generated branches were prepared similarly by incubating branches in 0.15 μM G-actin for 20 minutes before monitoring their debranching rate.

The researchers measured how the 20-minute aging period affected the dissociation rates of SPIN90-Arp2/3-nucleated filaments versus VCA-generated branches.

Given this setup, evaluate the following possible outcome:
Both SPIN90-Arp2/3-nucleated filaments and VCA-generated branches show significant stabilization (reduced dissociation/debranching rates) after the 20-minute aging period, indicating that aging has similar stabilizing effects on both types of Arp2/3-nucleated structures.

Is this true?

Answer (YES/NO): NO